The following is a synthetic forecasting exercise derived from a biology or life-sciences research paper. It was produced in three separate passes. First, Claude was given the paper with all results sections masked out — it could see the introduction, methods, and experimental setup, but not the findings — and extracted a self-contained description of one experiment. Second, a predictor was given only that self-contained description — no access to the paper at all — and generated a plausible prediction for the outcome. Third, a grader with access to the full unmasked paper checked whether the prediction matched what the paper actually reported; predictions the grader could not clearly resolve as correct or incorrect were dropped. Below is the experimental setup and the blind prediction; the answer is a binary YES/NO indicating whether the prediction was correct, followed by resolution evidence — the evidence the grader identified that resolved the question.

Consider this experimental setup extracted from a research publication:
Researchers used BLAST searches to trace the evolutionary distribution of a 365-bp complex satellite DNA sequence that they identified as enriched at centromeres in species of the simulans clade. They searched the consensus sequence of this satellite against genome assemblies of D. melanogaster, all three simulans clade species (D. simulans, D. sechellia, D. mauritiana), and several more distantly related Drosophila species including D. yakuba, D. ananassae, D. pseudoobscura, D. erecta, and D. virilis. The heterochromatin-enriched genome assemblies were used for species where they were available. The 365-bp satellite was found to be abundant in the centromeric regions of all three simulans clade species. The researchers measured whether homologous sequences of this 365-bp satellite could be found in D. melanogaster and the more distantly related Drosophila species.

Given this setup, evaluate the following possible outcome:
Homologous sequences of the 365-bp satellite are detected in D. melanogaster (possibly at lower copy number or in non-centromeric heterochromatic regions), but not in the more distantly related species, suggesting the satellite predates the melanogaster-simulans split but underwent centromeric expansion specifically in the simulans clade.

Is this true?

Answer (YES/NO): NO